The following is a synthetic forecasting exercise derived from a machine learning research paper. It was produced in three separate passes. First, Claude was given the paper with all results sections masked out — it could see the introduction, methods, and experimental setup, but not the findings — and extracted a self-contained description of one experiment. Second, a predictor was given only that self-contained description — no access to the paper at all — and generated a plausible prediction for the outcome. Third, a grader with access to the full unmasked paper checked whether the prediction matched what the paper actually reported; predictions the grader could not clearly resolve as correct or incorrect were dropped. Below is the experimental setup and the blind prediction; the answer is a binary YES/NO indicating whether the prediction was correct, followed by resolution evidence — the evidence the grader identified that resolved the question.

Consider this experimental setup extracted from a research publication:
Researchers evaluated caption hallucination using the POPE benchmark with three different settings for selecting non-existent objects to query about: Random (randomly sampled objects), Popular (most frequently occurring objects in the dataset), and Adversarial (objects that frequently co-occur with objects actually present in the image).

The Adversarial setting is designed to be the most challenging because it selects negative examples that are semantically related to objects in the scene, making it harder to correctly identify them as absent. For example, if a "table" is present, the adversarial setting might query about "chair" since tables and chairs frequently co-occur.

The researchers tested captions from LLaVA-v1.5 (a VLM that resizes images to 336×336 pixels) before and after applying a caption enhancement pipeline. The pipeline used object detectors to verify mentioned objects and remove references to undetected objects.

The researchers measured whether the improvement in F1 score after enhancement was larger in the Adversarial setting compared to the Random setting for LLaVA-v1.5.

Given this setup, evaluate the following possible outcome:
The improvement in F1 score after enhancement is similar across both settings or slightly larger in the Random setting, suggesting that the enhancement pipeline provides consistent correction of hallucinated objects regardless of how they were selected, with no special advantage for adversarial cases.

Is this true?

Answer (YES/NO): YES